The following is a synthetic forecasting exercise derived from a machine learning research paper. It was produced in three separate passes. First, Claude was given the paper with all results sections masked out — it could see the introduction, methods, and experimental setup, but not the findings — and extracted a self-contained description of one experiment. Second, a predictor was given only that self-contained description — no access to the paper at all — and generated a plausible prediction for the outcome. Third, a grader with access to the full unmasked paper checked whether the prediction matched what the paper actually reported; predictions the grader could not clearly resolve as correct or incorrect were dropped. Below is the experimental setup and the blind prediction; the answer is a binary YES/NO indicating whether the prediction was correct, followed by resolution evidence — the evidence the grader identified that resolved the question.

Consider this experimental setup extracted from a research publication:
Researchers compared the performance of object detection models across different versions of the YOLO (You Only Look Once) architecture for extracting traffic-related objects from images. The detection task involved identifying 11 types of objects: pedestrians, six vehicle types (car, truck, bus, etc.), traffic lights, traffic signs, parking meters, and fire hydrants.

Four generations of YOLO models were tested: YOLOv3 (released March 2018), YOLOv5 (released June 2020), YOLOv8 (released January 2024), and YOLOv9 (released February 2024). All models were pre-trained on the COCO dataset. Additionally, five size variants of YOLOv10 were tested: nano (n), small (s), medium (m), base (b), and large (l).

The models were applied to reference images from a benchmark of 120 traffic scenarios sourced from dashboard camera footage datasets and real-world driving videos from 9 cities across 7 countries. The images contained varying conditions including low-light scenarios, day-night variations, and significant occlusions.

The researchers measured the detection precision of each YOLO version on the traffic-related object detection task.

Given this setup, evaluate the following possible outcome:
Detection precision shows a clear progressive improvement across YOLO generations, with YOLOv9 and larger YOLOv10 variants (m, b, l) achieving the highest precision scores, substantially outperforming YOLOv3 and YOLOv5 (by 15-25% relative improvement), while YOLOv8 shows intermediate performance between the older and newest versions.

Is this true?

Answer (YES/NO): NO